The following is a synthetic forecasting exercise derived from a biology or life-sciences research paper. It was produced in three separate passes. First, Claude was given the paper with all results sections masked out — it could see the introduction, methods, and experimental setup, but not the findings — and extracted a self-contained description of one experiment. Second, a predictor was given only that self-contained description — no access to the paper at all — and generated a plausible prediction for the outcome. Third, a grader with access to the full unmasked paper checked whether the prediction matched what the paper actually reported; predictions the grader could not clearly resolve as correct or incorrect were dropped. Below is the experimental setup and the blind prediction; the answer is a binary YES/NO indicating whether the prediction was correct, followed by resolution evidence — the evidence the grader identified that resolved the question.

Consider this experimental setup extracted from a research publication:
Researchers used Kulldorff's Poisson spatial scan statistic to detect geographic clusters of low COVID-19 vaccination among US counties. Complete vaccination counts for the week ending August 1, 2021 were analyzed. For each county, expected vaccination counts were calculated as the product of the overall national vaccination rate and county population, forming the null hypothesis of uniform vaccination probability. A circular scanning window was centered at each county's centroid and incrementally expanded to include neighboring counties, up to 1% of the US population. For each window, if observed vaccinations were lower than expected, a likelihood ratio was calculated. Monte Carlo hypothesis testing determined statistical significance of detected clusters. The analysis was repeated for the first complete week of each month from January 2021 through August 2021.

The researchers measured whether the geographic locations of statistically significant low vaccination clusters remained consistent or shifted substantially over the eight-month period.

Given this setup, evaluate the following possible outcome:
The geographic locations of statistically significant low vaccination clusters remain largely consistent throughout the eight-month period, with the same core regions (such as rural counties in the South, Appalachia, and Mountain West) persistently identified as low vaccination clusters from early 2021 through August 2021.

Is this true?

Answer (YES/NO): NO